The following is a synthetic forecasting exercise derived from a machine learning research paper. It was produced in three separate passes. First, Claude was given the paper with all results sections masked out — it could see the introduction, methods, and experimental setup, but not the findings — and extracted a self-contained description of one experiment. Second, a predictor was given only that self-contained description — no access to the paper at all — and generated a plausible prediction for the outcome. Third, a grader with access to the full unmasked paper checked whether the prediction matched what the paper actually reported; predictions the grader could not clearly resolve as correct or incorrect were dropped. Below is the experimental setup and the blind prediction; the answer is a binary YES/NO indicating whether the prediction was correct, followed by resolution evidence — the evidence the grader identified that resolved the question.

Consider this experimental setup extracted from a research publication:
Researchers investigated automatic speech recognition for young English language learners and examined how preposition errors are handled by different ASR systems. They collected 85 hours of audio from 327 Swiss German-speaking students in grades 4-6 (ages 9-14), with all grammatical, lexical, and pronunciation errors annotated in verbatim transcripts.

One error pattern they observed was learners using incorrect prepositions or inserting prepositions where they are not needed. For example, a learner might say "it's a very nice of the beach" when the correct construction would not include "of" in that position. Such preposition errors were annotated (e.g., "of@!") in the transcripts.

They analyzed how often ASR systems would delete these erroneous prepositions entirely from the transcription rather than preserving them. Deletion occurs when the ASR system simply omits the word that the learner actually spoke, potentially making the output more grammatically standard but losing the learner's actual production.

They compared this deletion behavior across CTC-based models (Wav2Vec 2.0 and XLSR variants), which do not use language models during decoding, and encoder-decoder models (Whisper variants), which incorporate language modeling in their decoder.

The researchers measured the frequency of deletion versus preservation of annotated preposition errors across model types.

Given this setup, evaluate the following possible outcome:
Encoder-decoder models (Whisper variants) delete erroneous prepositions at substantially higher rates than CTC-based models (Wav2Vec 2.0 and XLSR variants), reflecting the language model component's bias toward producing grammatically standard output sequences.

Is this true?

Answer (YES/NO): YES